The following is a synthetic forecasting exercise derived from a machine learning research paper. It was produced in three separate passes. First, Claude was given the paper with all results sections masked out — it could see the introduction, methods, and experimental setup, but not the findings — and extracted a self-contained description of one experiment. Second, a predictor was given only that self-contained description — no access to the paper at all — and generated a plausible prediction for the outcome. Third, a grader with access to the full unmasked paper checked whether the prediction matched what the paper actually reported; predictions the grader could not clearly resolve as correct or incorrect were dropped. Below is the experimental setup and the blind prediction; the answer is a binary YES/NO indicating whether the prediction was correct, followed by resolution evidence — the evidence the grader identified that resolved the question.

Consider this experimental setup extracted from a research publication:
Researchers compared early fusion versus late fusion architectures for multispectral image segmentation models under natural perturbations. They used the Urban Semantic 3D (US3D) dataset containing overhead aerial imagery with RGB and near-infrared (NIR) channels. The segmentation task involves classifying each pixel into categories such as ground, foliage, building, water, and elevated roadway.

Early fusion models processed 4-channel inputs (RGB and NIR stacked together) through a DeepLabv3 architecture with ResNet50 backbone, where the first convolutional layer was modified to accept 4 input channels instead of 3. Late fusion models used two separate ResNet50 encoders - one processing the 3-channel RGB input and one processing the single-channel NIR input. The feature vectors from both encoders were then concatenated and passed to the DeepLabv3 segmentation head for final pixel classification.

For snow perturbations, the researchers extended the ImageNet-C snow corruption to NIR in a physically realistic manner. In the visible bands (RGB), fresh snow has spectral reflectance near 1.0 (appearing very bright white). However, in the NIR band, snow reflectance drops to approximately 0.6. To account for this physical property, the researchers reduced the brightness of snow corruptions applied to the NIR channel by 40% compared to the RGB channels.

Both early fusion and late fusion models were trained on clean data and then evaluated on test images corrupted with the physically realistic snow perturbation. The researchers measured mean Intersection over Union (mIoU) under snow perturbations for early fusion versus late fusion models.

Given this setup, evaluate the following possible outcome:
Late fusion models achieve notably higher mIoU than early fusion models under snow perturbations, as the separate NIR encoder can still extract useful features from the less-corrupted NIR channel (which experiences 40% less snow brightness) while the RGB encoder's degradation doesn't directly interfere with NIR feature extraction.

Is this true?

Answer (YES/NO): NO